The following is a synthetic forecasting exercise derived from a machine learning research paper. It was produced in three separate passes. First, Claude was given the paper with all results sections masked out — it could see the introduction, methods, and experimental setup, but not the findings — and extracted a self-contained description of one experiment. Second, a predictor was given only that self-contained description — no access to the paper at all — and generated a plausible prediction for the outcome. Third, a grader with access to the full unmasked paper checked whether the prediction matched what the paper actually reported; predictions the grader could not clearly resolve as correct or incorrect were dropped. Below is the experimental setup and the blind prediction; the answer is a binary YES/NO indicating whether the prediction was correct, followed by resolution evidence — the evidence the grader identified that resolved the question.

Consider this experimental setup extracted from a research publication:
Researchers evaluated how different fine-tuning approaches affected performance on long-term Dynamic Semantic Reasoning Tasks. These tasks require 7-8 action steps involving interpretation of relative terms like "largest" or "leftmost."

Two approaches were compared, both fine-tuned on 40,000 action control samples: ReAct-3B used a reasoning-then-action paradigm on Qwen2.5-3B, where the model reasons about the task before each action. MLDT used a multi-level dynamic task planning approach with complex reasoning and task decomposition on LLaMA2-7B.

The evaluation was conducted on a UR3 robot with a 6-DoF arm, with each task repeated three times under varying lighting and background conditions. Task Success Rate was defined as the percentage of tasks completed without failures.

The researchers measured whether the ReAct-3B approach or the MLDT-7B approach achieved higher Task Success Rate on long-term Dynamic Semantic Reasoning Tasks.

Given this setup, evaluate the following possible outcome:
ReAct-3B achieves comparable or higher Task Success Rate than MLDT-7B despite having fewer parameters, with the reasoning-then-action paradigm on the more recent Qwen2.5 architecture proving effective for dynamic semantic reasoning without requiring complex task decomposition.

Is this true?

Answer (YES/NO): YES